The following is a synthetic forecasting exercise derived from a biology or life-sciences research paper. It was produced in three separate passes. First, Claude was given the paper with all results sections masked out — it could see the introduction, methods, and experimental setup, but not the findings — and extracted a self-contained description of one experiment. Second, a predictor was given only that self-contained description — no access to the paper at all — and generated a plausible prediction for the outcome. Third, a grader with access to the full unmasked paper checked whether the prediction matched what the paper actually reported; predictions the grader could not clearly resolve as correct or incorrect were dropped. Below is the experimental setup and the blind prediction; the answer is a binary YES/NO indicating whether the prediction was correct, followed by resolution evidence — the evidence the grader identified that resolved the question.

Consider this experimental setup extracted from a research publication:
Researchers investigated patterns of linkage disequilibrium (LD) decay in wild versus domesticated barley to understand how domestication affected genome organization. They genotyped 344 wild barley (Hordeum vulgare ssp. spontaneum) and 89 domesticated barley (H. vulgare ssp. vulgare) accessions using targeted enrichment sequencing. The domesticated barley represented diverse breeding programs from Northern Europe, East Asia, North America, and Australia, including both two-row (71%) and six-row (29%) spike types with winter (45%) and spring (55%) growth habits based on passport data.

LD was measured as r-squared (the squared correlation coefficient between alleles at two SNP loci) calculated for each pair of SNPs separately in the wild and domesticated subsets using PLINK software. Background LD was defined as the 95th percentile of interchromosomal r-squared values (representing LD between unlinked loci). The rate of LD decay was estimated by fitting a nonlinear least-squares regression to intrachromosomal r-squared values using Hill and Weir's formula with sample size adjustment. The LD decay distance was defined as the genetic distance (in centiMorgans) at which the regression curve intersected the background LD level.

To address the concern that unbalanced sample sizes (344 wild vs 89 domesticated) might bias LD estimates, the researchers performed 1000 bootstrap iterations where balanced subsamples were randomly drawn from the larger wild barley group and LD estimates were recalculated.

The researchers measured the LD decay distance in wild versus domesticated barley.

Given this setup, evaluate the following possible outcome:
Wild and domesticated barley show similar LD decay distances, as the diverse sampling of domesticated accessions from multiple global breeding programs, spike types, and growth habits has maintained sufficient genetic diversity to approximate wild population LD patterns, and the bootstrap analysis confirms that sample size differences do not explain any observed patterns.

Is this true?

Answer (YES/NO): NO